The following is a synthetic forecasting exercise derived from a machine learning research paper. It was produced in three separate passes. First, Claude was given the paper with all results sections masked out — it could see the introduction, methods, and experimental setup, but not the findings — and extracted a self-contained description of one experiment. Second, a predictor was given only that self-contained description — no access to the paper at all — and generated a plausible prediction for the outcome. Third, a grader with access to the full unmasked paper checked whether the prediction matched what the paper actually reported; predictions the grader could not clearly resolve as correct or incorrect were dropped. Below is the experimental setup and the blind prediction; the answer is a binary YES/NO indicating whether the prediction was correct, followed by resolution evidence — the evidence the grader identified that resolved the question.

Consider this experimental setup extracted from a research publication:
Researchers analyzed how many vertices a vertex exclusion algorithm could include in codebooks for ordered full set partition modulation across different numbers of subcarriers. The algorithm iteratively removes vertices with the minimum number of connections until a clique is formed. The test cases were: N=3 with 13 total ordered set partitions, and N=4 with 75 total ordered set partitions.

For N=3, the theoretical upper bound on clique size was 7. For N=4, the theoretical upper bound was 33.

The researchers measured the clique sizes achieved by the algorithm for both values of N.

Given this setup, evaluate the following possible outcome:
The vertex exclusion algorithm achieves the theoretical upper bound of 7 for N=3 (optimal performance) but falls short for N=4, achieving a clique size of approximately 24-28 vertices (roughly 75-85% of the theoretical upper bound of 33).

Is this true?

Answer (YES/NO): NO